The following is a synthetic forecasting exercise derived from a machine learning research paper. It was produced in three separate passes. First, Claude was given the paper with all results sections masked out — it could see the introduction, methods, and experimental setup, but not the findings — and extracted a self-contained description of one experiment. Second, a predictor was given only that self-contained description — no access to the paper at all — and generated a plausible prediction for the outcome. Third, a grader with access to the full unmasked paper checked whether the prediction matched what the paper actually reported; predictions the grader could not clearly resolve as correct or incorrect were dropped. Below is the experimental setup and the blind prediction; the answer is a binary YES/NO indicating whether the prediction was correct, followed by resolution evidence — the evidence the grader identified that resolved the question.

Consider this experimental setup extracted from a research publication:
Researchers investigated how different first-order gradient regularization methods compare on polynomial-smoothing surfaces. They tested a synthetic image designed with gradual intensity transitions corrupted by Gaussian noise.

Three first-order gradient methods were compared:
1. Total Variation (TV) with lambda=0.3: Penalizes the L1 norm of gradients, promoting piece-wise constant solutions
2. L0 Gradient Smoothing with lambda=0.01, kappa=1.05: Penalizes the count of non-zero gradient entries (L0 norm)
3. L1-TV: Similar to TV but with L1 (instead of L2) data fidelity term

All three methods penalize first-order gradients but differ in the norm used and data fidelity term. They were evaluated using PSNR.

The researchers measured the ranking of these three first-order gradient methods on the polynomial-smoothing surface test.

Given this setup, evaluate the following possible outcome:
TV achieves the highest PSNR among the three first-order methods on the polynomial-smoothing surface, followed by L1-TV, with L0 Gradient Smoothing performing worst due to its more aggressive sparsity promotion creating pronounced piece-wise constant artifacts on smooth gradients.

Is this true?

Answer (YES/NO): NO